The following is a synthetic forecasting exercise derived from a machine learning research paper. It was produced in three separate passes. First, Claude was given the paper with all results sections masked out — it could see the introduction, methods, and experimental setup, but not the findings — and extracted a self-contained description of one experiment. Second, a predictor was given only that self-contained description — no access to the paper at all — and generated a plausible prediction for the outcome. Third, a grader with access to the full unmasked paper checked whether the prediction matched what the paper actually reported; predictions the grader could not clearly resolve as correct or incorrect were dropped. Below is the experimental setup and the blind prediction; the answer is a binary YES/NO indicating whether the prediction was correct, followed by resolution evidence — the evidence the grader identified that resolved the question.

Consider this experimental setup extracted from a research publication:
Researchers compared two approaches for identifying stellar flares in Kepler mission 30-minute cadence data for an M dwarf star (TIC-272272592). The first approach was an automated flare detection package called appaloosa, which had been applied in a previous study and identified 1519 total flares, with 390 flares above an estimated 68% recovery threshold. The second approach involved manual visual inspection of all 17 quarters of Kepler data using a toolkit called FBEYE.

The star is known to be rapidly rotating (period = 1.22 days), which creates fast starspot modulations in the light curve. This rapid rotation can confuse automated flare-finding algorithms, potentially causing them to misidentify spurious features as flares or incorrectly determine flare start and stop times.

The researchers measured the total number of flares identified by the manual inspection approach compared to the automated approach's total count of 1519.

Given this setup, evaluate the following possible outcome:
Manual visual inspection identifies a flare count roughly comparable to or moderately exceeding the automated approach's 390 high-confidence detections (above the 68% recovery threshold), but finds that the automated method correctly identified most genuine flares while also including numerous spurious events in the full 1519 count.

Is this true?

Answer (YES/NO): NO